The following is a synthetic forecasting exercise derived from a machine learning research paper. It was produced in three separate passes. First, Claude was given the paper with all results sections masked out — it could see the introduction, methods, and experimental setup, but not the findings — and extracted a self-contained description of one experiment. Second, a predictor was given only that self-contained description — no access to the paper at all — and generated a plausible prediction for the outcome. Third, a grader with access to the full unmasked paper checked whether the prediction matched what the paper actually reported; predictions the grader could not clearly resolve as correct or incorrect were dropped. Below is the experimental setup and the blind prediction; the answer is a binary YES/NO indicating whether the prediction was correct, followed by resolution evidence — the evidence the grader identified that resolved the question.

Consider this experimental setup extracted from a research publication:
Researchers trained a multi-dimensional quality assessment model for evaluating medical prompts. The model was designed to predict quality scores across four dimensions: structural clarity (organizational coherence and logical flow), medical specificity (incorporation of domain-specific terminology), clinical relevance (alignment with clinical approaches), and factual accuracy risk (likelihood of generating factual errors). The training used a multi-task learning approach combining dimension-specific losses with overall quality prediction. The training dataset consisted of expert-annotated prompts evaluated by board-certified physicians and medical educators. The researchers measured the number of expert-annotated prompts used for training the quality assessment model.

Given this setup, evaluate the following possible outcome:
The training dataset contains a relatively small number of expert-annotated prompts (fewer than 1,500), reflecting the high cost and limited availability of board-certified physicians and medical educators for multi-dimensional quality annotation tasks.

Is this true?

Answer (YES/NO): NO